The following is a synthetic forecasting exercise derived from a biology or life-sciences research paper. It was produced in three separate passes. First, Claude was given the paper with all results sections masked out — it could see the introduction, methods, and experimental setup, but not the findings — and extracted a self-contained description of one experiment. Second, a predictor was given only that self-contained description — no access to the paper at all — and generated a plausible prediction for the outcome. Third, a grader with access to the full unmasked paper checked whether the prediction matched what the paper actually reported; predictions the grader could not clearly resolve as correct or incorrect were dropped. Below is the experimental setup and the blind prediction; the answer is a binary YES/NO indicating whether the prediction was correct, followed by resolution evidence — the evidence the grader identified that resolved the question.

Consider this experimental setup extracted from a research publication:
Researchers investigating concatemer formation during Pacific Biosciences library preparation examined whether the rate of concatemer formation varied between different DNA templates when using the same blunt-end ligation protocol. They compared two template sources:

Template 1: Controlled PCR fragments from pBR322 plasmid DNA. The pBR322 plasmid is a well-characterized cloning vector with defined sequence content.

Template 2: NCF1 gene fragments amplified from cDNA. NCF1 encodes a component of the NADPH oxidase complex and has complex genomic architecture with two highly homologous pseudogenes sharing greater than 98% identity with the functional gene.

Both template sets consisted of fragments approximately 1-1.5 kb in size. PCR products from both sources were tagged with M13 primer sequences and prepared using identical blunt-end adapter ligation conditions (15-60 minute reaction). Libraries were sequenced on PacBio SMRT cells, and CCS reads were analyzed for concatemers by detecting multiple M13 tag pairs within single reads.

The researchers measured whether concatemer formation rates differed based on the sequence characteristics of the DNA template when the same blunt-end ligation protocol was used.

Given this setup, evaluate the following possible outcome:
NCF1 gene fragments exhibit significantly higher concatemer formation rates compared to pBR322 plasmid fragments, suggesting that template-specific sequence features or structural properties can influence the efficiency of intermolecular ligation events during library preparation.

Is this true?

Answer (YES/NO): YES